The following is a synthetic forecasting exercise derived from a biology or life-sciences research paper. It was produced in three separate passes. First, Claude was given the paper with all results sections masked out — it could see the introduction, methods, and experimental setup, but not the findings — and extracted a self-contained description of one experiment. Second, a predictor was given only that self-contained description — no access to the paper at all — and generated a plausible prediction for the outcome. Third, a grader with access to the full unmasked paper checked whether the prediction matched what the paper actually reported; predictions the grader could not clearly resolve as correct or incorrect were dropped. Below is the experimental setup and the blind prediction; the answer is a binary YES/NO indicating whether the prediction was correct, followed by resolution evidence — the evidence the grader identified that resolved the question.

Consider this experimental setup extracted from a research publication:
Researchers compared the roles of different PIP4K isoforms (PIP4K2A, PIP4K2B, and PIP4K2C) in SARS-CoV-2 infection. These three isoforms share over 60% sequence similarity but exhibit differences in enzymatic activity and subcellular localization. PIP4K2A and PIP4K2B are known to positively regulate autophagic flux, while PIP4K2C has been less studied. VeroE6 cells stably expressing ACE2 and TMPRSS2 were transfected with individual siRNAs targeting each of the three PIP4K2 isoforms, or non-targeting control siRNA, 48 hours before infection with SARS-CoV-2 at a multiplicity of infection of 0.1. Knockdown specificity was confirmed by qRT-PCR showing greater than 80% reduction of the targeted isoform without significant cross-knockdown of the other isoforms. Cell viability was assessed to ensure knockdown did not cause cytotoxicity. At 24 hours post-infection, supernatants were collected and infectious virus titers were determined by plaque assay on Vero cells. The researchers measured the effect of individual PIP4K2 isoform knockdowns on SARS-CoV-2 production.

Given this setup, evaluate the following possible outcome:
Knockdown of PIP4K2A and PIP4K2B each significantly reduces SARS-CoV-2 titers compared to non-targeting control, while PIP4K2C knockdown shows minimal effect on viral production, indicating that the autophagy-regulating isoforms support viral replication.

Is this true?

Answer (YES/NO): NO